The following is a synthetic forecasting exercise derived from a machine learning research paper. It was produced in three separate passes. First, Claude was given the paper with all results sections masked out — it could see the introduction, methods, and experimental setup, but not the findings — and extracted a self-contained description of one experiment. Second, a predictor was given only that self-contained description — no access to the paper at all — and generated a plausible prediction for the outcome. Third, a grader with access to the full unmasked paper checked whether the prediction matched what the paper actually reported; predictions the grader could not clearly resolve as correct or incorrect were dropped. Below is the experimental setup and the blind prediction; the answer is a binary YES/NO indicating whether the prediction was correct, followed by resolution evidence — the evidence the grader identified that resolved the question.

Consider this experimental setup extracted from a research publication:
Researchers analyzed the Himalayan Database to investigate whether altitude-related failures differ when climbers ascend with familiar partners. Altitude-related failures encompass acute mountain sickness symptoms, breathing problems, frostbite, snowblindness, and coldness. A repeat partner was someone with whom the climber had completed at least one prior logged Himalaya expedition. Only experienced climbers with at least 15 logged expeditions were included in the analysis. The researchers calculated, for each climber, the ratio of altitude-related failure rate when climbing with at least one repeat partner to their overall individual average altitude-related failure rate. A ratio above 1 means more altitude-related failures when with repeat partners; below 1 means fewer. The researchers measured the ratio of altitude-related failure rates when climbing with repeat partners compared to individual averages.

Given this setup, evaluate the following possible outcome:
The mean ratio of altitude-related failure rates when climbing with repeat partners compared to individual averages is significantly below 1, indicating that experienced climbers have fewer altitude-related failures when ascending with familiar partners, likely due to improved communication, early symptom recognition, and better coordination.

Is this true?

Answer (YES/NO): YES